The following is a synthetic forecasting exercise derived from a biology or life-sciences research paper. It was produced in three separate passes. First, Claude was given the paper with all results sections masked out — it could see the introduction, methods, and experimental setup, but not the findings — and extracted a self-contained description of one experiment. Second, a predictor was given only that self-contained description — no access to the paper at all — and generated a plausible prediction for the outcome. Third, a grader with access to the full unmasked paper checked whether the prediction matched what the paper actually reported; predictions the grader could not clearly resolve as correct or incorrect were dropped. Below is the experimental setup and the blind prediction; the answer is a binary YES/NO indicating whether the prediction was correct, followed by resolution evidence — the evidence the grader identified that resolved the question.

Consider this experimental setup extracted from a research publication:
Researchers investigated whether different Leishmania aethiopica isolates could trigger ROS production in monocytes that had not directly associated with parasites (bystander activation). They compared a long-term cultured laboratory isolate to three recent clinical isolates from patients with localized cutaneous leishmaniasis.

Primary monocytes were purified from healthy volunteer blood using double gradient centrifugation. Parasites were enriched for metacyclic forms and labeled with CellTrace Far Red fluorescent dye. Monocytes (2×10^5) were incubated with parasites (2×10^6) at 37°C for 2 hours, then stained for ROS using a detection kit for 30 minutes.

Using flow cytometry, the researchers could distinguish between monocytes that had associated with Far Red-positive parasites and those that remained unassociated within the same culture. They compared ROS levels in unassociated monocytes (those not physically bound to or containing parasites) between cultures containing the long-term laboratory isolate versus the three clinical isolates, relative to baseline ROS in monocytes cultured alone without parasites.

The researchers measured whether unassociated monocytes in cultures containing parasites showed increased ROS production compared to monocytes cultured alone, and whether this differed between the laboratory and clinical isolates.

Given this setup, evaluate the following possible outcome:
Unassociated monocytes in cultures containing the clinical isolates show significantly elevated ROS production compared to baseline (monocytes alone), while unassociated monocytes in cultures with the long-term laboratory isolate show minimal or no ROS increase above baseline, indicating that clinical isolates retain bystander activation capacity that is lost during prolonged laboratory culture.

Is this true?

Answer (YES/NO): YES